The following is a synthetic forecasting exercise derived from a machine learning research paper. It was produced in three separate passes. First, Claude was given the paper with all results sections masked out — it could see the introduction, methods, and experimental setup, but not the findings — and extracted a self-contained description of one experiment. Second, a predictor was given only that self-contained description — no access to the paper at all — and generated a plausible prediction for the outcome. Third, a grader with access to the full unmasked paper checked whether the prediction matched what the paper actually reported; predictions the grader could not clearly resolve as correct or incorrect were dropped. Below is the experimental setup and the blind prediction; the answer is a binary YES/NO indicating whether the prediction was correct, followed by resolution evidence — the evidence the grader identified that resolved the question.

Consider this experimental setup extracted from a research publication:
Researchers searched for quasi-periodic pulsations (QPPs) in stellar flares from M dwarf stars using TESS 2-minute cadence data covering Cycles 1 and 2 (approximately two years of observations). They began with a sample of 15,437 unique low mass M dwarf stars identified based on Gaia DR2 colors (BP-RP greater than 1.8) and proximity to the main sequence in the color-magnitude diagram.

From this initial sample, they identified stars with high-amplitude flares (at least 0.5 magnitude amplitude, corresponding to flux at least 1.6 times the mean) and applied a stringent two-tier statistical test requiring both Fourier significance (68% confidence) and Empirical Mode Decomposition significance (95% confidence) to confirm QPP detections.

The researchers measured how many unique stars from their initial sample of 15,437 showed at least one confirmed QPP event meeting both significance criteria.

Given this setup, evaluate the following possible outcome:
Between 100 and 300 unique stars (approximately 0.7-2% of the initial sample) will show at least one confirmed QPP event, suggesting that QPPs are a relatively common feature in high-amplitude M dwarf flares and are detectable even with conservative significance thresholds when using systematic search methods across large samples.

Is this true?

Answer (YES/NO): NO